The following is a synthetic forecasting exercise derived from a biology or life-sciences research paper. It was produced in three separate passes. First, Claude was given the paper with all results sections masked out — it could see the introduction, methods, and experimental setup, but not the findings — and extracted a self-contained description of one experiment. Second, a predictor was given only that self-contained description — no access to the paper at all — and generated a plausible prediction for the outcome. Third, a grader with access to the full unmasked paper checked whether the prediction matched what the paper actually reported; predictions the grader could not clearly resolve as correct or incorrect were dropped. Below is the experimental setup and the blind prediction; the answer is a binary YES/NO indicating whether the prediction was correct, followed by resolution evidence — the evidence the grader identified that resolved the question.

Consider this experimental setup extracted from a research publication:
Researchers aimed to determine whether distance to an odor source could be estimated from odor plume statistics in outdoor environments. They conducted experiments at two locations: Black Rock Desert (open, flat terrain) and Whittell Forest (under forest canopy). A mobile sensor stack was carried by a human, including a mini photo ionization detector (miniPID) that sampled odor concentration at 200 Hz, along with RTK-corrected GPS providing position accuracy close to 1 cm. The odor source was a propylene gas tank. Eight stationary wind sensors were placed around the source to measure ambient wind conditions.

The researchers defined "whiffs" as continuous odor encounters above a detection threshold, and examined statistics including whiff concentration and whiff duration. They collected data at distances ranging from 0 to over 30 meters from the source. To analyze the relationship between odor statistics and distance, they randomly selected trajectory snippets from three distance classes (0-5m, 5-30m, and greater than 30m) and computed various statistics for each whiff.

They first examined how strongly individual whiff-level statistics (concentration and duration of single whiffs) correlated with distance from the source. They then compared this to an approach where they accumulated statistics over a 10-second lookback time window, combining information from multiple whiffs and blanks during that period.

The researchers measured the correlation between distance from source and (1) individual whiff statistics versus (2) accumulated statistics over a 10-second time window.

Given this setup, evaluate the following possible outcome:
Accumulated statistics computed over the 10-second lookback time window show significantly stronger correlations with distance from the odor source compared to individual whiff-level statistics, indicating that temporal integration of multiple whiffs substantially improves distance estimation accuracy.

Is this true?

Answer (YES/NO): YES